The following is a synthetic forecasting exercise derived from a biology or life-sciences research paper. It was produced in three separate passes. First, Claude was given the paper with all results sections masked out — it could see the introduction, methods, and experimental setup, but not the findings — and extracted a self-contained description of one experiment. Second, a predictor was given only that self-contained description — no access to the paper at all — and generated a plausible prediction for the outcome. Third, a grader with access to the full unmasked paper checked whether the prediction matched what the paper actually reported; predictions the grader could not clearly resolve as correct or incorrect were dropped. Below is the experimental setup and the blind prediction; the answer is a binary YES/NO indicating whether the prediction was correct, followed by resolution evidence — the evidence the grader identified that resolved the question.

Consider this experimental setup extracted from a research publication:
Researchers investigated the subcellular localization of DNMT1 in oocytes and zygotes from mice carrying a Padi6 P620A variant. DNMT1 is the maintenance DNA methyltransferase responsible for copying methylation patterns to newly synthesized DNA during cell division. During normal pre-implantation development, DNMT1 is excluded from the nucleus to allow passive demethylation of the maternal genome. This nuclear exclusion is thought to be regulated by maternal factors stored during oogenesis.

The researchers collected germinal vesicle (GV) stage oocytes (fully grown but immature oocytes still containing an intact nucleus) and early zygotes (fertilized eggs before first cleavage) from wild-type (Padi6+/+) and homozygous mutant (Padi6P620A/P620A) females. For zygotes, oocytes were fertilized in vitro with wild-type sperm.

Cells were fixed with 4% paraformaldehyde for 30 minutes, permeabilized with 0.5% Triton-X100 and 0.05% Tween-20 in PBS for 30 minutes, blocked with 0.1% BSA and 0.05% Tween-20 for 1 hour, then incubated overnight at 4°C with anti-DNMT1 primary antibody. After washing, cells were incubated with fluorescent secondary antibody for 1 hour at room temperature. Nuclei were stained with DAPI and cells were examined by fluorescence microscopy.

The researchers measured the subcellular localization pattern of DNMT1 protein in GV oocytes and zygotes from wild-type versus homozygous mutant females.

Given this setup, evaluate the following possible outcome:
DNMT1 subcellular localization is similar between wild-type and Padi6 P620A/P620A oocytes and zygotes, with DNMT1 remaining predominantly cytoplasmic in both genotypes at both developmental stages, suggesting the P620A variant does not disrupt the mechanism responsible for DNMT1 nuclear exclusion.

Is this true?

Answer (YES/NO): NO